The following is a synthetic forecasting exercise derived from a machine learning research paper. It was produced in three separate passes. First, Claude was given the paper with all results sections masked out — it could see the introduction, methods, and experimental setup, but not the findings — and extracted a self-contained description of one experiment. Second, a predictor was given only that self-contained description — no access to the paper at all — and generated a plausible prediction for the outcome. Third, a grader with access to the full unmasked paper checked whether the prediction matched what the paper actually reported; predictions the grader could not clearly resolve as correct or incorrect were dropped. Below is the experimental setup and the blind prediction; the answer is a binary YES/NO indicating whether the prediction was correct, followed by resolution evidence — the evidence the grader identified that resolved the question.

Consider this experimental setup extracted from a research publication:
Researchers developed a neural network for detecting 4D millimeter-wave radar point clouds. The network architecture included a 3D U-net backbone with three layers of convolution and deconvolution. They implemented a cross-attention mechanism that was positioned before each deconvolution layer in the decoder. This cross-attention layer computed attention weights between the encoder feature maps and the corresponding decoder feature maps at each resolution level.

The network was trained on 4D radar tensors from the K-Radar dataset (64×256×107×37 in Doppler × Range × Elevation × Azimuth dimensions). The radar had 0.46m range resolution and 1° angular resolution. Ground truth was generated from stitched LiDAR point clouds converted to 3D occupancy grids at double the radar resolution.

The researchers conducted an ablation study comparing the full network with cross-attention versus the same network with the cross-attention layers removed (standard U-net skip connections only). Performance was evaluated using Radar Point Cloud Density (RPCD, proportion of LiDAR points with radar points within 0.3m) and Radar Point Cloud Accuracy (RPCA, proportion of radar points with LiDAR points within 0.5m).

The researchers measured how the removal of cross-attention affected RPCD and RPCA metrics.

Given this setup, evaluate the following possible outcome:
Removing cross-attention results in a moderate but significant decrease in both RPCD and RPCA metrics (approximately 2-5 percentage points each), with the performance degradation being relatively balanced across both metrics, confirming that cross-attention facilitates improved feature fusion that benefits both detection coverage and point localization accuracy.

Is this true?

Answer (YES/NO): NO